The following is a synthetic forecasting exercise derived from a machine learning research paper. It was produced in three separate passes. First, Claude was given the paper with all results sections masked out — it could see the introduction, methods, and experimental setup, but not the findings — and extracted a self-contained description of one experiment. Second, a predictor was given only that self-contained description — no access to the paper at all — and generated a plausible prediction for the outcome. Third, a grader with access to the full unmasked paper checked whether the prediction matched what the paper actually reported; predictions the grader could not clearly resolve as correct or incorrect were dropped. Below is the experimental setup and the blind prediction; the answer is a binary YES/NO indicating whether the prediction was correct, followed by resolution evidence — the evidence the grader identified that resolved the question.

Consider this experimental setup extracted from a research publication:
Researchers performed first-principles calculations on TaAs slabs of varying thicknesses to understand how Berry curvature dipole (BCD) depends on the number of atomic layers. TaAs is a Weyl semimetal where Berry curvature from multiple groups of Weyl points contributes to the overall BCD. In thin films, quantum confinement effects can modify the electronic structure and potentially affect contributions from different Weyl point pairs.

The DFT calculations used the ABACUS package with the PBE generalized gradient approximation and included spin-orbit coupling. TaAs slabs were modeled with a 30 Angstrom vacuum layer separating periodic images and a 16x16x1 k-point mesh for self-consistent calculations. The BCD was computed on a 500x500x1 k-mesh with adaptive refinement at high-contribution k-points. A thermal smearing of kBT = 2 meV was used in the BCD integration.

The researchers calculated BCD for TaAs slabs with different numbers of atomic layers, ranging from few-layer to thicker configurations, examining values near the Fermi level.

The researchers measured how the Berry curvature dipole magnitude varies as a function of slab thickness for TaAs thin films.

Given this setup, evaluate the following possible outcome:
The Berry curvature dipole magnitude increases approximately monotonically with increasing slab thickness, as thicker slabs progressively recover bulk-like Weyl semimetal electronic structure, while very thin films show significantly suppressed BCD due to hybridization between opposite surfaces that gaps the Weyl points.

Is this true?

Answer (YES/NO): NO